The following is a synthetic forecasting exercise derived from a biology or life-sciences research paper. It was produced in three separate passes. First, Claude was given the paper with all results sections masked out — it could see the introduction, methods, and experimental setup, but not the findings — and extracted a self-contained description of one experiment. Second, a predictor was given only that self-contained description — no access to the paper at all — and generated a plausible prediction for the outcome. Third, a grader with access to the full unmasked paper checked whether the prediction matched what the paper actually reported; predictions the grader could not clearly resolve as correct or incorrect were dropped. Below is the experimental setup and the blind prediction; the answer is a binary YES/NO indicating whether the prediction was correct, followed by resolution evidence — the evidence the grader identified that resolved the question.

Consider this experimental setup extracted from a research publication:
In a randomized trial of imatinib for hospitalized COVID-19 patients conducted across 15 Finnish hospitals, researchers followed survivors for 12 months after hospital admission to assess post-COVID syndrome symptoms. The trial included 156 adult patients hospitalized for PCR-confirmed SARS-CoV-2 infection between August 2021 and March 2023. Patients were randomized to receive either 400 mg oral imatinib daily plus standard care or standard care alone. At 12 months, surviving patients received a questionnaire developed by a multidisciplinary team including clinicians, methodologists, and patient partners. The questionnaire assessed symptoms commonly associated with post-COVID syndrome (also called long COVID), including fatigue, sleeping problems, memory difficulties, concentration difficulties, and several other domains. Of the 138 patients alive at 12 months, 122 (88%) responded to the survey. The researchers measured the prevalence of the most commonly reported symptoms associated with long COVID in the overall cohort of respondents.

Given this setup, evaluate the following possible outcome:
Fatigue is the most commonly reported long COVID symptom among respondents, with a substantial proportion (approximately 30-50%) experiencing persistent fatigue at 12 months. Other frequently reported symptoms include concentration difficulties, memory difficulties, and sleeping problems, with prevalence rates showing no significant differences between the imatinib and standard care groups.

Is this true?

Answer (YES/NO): NO